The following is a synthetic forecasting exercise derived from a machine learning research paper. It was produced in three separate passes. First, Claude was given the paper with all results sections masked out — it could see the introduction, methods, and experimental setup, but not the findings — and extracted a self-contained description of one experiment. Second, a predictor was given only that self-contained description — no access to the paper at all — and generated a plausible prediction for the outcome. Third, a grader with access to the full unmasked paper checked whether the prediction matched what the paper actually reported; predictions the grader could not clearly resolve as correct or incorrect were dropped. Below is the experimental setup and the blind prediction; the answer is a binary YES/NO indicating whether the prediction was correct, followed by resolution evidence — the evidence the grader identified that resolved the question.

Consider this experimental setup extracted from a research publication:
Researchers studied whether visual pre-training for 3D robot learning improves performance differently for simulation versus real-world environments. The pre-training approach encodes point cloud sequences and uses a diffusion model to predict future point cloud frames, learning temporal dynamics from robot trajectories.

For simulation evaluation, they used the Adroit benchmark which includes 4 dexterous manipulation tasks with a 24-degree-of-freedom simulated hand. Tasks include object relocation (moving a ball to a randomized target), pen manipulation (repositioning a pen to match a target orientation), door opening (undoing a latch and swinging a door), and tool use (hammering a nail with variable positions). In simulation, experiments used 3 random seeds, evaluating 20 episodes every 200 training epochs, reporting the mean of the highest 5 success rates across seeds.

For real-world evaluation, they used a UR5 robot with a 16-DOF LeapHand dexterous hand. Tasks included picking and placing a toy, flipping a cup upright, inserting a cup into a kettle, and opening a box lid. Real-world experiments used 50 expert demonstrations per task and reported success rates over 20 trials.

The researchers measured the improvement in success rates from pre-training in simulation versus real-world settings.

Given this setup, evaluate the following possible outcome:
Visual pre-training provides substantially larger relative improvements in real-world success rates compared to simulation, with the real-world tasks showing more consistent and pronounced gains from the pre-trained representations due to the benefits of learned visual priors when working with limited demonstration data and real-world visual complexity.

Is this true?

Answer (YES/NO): NO